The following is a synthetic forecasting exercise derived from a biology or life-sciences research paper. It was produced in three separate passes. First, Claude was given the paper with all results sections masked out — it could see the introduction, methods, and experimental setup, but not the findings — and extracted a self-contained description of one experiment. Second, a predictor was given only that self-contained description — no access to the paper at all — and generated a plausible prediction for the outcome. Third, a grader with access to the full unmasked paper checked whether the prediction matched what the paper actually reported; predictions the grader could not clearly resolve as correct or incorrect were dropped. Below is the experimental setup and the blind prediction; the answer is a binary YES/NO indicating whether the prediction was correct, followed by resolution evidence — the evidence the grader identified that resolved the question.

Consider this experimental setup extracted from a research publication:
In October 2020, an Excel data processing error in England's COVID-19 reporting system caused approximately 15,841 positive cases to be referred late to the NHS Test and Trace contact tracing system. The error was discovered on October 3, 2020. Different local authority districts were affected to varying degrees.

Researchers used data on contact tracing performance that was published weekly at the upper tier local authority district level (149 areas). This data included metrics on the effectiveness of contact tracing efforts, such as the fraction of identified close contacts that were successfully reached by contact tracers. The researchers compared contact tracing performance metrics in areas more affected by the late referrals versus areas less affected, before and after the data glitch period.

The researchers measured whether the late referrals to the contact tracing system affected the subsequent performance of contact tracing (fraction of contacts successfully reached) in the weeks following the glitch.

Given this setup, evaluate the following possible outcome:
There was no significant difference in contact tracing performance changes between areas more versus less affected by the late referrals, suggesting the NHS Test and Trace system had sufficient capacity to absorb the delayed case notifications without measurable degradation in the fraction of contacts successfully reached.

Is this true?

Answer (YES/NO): NO